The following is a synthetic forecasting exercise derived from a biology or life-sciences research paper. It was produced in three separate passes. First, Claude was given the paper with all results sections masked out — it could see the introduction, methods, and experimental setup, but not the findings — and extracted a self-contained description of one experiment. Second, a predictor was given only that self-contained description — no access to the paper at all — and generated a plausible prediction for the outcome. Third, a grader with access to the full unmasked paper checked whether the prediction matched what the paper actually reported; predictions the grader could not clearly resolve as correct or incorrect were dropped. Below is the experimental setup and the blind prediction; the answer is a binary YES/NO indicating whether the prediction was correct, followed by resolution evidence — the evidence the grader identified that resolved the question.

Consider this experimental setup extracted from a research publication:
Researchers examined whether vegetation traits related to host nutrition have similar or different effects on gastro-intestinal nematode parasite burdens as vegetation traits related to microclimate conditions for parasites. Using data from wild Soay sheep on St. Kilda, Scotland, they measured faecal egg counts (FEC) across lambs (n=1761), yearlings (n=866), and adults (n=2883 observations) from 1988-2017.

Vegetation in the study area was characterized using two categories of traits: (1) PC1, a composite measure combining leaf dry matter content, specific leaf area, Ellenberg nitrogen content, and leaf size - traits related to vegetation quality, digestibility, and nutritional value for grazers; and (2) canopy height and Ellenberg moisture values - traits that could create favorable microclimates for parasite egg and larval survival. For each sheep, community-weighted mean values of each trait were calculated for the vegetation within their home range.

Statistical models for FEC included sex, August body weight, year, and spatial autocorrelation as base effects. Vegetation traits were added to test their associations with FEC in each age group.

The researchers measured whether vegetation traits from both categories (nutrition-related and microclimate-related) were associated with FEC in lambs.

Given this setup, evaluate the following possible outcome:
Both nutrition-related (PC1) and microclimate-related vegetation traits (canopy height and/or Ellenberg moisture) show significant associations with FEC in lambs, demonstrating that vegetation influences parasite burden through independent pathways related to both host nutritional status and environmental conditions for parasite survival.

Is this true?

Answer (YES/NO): NO